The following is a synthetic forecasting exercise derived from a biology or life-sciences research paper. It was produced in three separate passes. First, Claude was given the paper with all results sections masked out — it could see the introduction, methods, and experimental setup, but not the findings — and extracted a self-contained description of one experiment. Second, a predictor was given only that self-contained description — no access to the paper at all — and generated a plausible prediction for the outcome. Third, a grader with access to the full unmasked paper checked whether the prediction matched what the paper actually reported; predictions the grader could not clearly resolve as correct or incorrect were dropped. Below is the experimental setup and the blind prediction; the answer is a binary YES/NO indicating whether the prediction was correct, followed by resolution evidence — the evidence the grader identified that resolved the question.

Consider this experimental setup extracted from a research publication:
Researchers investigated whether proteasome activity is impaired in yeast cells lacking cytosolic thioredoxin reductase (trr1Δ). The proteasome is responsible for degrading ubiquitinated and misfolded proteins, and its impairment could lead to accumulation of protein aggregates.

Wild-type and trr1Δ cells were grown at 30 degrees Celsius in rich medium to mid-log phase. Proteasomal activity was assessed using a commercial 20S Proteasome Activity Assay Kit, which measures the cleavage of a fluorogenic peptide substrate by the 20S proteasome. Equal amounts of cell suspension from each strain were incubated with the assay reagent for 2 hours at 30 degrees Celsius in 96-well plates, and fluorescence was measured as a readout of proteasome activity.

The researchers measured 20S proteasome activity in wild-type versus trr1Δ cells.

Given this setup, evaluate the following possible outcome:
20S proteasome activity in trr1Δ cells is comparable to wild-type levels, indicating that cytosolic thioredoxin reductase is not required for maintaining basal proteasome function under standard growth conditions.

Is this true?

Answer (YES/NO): NO